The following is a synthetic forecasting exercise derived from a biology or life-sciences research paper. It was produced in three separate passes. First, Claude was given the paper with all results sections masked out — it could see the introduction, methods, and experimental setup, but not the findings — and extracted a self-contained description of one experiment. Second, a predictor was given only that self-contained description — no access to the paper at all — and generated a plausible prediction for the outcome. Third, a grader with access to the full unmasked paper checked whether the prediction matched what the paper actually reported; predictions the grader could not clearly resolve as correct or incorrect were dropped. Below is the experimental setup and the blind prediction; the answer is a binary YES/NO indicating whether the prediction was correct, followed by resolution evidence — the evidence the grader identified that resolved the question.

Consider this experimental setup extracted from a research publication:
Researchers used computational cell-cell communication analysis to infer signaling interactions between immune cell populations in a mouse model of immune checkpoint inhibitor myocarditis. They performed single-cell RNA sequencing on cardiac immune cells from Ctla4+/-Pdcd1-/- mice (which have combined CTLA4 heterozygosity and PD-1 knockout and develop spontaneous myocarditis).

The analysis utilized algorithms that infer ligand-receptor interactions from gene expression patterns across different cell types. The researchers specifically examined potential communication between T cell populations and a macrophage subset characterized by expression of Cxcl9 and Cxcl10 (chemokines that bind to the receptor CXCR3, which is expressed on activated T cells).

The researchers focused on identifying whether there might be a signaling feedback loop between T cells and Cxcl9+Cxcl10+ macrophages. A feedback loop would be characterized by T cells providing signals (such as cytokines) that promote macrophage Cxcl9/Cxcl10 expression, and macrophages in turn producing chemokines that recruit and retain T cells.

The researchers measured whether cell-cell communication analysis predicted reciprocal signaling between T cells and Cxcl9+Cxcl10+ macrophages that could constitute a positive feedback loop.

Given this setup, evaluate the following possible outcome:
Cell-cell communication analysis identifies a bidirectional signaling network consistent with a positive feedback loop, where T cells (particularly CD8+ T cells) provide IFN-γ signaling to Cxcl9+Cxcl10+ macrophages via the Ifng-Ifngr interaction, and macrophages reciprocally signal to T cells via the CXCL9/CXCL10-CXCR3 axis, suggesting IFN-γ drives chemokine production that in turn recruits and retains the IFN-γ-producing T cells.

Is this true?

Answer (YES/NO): YES